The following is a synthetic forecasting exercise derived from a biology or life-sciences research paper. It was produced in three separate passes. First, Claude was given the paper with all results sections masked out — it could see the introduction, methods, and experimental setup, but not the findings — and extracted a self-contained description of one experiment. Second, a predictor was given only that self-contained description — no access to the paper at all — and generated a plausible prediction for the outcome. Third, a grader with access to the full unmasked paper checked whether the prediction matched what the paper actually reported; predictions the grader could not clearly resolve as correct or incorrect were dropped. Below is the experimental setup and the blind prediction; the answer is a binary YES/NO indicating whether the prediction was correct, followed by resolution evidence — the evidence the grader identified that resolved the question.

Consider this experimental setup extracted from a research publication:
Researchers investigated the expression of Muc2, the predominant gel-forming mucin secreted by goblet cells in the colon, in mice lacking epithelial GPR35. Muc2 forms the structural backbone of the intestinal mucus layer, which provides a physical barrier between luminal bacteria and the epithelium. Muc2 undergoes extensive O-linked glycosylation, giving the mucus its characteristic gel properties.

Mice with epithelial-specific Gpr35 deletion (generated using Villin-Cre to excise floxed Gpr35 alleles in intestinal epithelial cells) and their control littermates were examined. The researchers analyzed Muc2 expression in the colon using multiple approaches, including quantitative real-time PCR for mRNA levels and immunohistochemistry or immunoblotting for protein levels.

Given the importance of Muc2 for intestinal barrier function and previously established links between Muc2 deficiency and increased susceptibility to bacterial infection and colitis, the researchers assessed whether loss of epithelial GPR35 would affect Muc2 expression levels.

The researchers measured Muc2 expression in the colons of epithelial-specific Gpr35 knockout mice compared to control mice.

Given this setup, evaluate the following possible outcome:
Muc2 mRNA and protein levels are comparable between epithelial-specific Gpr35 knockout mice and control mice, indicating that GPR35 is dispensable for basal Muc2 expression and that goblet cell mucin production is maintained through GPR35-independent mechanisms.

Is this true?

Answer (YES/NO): NO